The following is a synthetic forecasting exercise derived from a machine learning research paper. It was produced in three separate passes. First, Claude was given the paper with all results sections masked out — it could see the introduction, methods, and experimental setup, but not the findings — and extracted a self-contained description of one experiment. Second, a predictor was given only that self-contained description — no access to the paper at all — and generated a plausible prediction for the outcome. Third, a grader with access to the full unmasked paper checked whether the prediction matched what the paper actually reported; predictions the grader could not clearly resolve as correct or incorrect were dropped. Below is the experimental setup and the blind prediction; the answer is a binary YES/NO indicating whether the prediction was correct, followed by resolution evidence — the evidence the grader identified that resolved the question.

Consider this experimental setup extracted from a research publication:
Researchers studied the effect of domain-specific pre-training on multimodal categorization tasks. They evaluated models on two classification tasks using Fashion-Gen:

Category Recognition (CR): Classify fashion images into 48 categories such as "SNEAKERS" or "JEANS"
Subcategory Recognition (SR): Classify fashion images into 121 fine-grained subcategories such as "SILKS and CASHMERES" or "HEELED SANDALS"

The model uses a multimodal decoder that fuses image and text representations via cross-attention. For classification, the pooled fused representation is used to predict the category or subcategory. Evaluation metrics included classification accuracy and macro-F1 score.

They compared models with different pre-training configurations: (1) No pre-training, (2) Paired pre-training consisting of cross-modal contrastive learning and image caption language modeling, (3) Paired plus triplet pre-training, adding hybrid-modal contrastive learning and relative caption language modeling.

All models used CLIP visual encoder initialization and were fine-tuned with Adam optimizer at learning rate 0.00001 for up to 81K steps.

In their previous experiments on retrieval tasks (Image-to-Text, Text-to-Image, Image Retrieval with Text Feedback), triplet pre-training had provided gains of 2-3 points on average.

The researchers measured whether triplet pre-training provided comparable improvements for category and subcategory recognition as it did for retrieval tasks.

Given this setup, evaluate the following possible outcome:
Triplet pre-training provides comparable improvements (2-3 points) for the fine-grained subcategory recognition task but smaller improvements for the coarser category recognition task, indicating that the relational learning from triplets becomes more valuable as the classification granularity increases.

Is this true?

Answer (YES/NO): NO